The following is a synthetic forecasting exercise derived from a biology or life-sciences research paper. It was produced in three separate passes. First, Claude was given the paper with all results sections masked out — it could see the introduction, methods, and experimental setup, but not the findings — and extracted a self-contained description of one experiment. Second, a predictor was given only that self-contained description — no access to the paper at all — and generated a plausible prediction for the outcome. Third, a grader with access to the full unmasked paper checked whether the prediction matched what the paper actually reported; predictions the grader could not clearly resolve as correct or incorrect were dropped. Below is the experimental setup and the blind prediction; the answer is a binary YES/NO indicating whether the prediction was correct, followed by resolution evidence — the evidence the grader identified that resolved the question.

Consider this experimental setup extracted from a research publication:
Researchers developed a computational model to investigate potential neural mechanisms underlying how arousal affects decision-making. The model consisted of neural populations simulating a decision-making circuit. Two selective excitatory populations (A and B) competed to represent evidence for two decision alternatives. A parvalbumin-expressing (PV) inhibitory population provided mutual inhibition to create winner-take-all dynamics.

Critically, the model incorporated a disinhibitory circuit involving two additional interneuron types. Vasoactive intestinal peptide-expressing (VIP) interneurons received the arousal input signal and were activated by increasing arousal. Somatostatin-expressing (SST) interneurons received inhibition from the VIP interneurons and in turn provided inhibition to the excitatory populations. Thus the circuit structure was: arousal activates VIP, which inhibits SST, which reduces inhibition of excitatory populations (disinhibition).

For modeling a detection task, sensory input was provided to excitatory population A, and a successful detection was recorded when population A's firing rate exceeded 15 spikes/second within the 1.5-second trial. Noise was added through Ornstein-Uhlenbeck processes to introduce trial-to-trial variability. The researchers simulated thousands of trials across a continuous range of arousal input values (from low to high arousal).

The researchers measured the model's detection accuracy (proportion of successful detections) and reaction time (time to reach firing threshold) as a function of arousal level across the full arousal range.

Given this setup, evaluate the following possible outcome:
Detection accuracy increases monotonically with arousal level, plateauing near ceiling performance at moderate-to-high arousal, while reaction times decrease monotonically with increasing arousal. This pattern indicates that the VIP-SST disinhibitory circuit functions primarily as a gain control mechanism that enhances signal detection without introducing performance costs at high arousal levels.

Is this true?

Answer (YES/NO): NO